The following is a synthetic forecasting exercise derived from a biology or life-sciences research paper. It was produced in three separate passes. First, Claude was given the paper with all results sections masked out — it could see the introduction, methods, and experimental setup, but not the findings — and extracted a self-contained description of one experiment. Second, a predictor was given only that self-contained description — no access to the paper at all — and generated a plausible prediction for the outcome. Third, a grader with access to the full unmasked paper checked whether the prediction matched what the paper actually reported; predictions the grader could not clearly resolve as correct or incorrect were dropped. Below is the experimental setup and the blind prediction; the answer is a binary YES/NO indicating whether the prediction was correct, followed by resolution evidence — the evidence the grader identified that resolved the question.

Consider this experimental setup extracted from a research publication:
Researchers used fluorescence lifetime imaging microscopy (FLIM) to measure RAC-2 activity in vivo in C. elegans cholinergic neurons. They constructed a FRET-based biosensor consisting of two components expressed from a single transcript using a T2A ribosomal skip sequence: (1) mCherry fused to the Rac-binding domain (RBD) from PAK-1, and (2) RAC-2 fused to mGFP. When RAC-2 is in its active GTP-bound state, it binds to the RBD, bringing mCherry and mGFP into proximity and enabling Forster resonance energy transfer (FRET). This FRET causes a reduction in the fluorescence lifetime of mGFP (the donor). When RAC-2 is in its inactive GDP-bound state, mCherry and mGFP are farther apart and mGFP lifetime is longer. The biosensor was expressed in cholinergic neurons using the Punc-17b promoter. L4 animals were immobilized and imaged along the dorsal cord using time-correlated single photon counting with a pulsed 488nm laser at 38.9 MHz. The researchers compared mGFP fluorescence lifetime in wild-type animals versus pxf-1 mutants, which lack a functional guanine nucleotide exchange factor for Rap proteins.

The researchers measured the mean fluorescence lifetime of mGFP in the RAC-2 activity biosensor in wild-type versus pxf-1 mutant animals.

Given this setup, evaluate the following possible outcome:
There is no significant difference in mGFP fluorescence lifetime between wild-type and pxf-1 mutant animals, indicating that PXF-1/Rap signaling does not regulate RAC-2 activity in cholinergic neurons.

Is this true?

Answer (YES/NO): NO